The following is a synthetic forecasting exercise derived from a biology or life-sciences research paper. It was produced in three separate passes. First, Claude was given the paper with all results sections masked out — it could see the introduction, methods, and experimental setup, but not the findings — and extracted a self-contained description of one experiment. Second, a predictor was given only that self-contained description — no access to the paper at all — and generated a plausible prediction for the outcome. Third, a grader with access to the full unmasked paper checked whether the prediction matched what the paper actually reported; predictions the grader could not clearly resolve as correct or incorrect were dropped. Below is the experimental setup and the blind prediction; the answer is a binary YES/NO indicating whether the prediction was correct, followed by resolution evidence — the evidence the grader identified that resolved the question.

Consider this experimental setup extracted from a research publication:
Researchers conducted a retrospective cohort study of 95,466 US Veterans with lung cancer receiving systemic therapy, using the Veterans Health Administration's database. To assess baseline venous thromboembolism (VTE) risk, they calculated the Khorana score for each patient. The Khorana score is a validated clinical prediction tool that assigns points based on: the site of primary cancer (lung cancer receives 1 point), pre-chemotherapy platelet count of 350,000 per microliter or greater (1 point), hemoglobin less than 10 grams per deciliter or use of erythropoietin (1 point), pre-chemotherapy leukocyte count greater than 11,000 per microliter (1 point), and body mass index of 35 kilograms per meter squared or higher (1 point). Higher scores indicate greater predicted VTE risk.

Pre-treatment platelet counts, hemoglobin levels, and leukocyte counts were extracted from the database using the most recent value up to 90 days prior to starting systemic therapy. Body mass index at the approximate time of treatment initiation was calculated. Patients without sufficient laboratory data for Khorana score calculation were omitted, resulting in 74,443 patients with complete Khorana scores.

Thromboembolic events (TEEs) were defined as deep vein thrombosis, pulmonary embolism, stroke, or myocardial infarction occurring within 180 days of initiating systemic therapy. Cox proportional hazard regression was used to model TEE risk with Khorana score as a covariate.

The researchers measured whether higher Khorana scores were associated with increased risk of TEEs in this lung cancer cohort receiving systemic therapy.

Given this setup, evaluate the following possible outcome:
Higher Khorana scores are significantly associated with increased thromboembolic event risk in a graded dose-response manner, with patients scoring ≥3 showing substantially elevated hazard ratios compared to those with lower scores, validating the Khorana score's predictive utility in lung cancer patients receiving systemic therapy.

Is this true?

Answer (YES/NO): NO